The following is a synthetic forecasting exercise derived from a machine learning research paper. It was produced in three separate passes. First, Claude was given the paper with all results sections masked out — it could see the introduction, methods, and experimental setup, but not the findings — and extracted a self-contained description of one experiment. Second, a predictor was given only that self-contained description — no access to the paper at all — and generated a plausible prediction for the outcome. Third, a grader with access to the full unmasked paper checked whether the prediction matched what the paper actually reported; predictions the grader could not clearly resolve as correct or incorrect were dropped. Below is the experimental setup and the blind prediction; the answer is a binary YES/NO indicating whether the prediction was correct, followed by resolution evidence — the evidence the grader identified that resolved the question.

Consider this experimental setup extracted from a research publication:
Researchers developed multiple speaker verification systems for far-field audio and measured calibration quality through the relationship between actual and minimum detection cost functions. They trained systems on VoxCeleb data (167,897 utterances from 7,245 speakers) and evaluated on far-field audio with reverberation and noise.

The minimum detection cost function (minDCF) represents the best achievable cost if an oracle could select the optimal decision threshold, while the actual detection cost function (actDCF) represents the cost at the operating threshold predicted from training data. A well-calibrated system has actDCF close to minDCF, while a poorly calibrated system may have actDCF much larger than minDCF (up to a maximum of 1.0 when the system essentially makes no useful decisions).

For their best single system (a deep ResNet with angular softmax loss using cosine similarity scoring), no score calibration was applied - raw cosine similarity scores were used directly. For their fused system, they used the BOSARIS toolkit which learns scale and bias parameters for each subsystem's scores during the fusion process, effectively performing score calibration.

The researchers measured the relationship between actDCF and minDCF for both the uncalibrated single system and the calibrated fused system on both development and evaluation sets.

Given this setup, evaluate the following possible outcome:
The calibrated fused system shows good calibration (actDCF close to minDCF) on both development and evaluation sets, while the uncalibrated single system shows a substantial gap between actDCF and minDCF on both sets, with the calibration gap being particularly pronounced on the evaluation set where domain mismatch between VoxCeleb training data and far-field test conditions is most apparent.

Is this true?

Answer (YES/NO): NO